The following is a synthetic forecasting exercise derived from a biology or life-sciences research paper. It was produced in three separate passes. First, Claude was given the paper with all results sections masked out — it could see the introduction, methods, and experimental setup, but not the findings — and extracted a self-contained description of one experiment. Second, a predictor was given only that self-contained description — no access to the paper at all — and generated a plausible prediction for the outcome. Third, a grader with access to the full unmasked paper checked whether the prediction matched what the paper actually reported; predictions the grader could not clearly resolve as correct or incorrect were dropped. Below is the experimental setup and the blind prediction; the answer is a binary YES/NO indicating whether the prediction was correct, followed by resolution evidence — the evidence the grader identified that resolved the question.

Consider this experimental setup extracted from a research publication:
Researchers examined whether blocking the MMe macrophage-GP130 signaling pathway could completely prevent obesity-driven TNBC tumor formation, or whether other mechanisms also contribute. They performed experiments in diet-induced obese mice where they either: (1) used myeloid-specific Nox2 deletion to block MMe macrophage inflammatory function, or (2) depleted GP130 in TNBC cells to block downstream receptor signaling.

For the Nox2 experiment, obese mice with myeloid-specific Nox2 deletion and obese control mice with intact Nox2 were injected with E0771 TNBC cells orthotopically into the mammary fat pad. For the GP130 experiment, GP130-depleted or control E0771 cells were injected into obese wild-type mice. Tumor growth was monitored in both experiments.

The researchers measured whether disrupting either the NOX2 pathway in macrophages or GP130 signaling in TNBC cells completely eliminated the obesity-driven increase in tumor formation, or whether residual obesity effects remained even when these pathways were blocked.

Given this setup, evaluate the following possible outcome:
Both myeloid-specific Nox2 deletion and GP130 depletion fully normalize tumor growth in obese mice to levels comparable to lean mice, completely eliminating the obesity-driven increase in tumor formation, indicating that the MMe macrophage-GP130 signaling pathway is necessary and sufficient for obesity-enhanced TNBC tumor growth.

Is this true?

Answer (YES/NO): NO